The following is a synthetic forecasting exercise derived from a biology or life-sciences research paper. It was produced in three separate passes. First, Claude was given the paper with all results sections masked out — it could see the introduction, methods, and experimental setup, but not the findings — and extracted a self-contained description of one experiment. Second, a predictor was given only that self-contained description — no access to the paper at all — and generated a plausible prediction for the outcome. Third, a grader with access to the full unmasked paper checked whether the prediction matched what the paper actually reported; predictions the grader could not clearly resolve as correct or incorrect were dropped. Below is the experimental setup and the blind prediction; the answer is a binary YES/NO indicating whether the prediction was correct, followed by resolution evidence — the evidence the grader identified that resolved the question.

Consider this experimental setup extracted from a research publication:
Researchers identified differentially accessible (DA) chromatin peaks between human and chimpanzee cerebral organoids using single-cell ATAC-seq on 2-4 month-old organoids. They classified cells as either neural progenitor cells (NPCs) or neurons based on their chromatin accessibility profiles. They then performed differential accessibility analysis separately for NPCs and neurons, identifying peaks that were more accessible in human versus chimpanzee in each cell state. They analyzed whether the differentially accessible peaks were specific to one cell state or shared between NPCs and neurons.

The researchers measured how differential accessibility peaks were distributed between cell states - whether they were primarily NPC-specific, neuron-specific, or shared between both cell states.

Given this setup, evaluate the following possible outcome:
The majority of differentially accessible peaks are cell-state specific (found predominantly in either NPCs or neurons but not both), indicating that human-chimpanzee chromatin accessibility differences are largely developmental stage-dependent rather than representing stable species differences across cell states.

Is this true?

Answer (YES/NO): YES